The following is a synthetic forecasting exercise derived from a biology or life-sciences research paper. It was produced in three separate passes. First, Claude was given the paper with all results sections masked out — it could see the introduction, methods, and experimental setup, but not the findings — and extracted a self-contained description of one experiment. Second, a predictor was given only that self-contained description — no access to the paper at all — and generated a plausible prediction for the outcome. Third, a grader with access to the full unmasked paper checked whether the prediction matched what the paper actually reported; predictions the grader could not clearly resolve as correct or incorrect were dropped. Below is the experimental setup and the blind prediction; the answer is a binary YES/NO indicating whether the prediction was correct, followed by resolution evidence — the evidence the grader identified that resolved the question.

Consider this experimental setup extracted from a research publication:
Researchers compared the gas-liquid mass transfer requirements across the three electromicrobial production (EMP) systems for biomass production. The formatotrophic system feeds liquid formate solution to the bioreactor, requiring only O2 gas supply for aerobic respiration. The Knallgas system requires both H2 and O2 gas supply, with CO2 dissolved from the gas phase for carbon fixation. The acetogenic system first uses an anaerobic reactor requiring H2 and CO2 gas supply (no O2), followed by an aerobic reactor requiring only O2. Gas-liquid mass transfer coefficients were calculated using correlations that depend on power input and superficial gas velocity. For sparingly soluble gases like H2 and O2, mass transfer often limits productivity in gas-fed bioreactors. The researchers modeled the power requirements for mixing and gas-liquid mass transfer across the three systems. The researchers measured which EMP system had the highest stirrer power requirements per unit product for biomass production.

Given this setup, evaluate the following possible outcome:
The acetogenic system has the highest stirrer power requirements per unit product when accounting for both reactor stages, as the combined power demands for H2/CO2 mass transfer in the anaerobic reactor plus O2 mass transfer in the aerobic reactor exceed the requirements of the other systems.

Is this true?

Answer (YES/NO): YES